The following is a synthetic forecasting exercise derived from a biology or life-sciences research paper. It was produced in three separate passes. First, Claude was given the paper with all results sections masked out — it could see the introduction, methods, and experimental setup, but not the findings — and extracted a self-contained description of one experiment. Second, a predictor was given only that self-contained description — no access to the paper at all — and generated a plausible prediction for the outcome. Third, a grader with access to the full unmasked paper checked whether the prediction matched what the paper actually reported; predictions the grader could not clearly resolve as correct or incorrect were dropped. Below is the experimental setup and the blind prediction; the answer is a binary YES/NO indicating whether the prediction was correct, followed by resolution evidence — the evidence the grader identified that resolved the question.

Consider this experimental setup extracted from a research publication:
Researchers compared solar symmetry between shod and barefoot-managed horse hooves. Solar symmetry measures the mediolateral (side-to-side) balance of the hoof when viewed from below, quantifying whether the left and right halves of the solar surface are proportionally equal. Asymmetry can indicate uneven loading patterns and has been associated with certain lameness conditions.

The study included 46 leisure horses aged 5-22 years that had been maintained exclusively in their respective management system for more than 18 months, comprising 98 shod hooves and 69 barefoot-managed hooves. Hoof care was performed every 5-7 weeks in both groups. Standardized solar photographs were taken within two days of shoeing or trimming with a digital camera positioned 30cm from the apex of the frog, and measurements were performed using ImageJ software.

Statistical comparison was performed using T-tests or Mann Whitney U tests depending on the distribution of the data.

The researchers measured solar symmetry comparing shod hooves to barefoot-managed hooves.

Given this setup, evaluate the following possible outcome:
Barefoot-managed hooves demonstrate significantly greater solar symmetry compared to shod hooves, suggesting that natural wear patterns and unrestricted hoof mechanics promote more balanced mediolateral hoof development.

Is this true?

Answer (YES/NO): NO